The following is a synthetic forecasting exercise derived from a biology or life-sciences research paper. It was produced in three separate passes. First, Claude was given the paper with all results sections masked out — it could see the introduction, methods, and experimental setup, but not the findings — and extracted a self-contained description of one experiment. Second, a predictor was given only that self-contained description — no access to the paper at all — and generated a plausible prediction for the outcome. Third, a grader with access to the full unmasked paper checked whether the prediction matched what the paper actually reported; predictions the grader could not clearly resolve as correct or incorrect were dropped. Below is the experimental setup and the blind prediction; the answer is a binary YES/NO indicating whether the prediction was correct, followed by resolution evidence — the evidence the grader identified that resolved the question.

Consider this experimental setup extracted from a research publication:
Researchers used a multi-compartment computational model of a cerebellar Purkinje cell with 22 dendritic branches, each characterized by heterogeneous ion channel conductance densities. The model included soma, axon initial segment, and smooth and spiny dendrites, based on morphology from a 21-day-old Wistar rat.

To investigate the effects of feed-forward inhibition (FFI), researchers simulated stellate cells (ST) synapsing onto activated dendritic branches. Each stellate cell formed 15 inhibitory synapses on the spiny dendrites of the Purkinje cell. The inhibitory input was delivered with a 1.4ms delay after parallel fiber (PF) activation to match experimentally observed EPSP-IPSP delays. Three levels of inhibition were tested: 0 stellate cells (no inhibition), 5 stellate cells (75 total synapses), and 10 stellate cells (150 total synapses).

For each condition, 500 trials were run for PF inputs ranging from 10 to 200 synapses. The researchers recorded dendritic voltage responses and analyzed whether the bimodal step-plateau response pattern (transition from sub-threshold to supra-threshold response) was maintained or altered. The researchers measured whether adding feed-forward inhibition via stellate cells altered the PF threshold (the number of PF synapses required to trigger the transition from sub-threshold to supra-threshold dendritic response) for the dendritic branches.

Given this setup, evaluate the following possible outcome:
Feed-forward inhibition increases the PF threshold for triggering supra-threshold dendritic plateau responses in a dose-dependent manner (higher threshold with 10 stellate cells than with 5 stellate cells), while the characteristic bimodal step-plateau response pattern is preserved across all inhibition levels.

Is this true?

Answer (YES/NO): YES